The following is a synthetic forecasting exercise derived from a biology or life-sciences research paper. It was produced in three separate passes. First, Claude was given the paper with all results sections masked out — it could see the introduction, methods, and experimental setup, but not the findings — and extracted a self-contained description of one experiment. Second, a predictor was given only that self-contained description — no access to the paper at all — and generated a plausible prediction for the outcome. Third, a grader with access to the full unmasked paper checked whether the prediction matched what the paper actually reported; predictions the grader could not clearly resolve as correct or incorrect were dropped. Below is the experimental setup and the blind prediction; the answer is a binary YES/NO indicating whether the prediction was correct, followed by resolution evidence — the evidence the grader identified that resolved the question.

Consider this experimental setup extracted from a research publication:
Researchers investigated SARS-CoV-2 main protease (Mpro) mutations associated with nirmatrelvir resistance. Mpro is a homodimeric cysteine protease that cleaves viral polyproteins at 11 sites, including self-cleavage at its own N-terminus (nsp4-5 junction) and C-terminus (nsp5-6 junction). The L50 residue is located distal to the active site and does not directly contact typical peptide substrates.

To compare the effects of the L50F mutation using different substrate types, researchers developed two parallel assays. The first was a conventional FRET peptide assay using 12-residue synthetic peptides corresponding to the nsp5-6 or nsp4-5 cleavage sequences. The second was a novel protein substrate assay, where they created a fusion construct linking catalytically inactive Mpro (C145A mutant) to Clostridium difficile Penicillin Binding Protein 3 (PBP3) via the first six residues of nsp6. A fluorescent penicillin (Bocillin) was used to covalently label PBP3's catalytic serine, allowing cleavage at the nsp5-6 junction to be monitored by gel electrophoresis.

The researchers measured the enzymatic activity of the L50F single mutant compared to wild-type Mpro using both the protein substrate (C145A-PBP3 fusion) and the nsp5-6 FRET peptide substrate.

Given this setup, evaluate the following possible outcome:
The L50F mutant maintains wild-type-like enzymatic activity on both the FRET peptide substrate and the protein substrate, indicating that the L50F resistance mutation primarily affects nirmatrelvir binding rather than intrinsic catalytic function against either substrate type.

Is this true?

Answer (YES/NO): NO